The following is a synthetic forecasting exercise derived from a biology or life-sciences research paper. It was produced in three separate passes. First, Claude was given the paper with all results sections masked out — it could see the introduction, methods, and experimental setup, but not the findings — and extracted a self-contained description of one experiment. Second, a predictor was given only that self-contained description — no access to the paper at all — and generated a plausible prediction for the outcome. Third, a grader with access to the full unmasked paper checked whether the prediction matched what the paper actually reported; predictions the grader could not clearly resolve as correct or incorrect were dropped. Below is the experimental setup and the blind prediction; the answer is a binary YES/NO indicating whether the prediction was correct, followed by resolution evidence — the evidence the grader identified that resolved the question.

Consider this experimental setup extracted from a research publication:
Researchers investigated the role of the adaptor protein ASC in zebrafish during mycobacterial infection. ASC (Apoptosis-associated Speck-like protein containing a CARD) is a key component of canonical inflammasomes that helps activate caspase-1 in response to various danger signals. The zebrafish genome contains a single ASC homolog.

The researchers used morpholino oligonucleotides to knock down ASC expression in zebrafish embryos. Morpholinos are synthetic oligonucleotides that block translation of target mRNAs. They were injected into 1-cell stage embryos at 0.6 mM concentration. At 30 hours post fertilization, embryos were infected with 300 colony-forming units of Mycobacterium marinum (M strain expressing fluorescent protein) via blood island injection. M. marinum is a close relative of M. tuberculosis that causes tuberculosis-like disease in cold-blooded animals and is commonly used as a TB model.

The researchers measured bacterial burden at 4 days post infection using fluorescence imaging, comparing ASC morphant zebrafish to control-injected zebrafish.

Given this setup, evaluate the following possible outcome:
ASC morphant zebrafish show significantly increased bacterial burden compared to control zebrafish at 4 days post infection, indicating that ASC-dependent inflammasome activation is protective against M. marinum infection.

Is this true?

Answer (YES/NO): YES